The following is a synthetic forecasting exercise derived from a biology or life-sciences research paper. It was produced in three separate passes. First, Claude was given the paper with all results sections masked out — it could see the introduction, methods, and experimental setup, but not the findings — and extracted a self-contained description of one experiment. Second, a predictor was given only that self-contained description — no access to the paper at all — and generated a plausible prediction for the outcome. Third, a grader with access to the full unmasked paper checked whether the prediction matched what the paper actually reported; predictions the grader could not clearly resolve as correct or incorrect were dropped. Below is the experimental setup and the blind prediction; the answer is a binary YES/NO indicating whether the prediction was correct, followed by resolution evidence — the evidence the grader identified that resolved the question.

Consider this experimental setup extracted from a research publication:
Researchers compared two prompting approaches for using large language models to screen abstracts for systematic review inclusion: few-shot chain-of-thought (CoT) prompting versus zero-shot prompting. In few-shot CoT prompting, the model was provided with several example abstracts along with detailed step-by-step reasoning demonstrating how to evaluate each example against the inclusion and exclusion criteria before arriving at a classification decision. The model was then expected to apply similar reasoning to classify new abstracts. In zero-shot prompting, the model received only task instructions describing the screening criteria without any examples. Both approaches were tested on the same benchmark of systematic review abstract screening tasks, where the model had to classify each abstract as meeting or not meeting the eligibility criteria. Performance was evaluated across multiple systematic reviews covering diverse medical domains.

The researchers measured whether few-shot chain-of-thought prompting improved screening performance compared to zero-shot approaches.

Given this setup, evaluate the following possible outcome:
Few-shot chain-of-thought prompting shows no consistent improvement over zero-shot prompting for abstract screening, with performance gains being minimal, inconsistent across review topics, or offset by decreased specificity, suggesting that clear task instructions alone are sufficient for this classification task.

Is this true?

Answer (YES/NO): YES